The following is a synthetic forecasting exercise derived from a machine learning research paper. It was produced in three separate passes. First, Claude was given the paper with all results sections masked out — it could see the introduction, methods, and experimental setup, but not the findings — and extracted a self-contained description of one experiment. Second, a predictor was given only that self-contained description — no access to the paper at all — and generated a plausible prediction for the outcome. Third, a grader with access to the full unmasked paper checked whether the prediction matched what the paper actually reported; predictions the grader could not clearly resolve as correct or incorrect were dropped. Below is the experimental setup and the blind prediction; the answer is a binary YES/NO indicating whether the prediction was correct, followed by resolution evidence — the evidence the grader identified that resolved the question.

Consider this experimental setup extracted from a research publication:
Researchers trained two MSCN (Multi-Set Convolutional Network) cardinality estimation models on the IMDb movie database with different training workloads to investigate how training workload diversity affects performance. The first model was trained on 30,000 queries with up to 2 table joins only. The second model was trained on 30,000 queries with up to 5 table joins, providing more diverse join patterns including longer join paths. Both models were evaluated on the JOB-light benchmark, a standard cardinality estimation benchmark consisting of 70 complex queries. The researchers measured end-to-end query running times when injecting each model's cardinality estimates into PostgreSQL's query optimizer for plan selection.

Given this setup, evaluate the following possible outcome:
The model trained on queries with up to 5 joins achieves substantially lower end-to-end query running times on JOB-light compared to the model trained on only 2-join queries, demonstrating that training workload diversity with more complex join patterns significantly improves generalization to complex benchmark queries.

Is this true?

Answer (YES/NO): YES